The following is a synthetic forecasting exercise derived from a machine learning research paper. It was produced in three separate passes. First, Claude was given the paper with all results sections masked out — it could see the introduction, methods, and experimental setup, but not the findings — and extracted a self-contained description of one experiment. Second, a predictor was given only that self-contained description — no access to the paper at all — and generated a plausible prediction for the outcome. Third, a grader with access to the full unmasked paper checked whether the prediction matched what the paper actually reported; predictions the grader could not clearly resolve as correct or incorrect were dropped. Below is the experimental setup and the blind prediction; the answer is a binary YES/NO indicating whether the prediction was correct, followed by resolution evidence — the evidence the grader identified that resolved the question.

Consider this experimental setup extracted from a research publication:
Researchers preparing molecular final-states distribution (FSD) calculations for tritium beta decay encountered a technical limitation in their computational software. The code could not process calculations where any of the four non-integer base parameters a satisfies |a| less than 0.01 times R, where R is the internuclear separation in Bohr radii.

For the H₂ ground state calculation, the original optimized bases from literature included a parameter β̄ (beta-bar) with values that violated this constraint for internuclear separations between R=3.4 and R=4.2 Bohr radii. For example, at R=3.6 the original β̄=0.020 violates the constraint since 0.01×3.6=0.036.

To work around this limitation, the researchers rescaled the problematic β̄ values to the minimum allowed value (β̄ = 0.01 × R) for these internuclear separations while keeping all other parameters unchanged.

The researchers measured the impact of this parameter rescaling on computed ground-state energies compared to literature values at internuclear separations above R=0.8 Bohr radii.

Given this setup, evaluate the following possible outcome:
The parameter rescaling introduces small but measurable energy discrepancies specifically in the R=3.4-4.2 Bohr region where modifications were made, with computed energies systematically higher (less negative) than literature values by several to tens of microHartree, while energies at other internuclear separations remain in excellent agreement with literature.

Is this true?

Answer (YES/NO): NO